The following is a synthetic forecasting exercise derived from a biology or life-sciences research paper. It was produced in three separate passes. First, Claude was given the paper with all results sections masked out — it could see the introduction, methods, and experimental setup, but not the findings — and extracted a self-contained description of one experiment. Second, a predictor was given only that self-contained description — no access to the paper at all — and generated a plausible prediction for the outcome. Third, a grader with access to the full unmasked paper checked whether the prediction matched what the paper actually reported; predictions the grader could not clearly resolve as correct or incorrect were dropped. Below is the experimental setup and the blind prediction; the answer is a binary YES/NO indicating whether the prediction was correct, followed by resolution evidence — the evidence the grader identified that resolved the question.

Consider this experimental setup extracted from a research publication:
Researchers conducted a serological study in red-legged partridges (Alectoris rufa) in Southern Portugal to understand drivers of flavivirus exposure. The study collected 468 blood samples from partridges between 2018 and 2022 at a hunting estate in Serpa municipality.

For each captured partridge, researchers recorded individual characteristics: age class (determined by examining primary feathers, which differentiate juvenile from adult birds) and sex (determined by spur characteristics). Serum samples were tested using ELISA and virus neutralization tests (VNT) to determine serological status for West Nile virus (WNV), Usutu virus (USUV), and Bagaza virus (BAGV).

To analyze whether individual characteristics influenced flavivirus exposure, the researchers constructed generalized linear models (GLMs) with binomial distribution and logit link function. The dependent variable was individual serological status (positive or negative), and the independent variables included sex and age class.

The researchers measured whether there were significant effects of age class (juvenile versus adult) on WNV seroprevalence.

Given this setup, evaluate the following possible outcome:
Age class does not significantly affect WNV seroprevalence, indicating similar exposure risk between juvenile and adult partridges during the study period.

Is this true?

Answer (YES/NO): NO